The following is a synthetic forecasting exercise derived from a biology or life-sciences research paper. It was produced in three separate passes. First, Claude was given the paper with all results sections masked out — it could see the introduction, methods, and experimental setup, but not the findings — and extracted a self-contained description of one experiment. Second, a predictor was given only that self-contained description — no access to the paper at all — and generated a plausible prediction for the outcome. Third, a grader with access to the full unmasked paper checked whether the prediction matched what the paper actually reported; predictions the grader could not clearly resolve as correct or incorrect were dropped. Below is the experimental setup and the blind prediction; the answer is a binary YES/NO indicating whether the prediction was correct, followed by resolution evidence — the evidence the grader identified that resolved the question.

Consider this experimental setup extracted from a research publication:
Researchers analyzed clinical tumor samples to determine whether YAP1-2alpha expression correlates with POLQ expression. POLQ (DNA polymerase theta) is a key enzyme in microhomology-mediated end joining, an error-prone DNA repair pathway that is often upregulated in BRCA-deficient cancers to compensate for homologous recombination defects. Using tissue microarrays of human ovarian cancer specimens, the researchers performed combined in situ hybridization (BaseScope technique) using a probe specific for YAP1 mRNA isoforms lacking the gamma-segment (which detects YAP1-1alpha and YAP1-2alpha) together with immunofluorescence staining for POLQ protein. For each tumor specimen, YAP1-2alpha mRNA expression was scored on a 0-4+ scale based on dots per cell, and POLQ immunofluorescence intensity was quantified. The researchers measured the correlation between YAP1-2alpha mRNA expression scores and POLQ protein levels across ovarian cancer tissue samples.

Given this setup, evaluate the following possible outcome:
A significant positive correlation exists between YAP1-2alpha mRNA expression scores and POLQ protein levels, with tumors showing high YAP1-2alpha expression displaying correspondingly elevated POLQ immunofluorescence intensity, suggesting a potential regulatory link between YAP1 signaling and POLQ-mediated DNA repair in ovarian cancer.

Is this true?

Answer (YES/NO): YES